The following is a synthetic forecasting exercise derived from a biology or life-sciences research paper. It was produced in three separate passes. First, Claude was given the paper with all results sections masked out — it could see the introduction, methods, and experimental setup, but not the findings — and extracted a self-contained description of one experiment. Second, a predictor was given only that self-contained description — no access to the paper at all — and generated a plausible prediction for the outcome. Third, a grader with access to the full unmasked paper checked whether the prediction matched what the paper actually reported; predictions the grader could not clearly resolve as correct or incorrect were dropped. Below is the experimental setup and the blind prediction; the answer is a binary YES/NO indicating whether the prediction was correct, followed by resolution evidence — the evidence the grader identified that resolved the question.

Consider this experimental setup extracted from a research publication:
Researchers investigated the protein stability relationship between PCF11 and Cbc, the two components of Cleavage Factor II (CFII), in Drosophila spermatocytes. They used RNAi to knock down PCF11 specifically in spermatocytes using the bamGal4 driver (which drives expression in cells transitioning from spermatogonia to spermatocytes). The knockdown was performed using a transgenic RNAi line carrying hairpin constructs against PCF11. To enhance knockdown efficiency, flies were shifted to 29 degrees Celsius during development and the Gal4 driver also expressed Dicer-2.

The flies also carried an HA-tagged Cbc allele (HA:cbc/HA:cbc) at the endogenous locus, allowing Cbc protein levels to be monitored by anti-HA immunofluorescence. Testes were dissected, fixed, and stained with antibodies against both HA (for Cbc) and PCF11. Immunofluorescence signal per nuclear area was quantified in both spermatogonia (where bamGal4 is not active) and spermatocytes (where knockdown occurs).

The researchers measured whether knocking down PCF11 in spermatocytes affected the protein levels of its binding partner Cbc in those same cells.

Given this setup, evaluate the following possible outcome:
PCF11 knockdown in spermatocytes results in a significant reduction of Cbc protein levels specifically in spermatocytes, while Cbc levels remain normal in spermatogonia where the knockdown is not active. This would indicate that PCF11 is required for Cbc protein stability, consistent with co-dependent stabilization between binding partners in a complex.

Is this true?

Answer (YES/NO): YES